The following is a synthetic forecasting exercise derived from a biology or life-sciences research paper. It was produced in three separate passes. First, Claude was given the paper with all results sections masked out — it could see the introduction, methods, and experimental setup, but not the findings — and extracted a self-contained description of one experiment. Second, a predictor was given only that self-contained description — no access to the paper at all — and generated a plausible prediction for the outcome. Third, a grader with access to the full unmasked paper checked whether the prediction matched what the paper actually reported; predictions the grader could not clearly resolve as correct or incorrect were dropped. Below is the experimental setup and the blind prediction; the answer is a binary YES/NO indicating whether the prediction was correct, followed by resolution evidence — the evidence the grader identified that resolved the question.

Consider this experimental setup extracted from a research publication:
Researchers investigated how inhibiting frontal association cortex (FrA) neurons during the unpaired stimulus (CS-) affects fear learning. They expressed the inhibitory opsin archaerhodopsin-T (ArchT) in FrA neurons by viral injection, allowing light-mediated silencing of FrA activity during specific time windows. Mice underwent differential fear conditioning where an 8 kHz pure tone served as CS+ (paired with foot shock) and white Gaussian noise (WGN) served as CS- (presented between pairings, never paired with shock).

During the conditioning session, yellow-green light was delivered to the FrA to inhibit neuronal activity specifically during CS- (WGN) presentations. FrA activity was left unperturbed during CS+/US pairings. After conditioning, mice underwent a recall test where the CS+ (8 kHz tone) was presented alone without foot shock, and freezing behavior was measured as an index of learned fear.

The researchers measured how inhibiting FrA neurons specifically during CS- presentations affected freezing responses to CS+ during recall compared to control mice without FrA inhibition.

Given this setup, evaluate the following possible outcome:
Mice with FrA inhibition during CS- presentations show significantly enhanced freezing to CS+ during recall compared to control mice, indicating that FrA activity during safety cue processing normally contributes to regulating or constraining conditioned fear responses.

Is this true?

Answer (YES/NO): NO